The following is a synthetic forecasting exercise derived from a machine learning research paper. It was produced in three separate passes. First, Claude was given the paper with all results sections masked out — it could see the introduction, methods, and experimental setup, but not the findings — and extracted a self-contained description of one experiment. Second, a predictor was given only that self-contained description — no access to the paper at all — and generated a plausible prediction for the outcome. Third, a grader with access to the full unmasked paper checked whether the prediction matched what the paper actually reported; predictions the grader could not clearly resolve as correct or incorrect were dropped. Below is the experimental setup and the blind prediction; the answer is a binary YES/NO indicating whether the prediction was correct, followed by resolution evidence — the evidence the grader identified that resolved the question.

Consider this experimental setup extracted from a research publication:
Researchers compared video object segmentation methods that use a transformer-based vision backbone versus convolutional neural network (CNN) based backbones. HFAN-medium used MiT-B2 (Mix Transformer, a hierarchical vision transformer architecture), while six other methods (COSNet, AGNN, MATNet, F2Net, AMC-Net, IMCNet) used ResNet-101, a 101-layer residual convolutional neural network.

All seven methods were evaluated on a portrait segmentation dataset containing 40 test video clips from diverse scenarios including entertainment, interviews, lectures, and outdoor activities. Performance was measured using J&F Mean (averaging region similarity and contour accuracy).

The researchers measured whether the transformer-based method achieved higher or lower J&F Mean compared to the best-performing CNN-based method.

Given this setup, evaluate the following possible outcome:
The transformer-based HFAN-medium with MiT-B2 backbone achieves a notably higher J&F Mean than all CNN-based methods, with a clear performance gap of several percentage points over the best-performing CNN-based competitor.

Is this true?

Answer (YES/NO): NO